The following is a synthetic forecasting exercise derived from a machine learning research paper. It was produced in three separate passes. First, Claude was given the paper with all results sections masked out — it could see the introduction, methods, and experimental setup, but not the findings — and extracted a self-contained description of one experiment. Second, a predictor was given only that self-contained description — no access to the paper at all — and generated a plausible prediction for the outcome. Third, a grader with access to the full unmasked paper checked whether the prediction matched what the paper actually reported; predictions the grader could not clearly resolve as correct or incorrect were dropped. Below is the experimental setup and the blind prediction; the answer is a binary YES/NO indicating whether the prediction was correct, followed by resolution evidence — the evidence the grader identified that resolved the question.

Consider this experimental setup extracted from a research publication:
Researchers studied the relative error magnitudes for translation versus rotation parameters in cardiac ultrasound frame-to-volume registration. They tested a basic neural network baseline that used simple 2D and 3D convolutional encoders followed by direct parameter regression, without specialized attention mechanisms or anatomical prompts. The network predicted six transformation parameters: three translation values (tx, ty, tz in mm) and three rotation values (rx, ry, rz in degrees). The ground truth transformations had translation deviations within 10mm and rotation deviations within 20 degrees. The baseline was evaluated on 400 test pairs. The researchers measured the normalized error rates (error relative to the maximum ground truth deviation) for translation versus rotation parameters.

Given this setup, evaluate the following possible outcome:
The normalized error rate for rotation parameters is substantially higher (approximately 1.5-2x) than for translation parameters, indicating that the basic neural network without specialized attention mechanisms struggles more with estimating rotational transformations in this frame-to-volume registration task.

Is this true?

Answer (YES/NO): NO